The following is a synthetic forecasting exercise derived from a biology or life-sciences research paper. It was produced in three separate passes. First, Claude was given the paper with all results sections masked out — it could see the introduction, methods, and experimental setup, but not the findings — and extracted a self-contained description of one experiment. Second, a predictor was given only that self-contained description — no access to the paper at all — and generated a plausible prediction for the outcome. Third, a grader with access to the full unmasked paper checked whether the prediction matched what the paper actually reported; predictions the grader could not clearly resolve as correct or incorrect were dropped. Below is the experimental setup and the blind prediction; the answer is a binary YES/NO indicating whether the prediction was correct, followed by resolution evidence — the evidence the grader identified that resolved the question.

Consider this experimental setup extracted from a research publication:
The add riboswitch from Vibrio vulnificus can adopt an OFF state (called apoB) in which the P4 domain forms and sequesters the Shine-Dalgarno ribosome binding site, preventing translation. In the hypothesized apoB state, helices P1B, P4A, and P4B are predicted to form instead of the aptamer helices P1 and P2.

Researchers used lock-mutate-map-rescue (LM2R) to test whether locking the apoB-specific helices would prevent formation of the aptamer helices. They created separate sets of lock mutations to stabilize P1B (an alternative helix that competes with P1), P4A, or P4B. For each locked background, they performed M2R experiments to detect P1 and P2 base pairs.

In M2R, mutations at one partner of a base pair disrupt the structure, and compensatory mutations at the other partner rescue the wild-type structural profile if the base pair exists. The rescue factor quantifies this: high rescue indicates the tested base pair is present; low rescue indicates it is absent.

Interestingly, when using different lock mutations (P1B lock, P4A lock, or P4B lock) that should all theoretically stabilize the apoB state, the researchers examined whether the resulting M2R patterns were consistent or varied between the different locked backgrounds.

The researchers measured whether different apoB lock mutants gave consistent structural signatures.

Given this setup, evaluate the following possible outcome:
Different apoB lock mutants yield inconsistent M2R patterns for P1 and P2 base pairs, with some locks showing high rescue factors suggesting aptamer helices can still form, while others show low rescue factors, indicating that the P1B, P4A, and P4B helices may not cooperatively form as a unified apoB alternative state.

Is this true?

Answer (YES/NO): NO